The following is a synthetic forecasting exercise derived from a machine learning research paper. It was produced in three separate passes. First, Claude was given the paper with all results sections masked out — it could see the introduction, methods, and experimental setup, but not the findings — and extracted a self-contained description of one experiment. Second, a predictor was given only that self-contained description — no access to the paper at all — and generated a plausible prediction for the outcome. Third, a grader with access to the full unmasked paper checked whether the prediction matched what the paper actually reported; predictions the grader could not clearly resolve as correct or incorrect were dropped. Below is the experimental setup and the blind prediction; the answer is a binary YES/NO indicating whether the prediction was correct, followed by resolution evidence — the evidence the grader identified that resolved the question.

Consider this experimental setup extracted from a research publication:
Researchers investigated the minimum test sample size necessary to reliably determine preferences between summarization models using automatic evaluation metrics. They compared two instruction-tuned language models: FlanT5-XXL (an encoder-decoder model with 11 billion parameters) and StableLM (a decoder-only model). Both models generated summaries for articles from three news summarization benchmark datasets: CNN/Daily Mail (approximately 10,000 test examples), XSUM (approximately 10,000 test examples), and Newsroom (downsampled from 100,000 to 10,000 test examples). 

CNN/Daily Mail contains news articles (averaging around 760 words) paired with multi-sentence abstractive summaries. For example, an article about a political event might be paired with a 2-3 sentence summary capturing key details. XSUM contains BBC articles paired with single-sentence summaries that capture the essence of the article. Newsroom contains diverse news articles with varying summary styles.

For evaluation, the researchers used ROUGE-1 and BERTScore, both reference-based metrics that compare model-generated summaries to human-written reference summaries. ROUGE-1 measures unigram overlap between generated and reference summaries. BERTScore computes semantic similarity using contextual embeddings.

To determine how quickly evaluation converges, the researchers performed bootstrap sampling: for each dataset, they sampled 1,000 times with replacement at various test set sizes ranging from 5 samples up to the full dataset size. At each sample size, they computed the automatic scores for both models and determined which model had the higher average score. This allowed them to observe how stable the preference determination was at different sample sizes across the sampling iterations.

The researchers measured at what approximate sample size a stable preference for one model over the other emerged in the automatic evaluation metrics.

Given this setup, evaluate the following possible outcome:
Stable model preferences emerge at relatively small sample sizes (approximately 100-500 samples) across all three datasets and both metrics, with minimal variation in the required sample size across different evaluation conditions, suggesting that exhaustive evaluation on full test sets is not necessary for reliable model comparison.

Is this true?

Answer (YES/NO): NO